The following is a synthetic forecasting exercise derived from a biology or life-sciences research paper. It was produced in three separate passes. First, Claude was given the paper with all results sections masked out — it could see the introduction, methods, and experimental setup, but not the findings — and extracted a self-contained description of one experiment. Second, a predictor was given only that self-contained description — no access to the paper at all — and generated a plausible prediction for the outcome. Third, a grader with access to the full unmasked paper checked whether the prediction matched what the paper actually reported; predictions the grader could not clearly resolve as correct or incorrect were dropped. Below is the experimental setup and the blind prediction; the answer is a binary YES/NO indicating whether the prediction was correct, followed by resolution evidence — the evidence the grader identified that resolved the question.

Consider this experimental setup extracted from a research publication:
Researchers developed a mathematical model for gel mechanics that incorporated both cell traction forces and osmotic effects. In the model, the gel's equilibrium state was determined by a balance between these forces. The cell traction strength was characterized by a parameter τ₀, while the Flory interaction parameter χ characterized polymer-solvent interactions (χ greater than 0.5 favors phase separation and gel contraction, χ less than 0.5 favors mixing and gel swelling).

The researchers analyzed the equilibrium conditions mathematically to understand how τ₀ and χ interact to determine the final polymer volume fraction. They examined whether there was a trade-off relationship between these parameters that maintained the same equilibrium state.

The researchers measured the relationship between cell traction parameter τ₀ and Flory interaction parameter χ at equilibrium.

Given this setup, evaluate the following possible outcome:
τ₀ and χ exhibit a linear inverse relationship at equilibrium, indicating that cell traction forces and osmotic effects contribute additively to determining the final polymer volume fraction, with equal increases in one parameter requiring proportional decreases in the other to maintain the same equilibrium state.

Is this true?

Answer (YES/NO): YES